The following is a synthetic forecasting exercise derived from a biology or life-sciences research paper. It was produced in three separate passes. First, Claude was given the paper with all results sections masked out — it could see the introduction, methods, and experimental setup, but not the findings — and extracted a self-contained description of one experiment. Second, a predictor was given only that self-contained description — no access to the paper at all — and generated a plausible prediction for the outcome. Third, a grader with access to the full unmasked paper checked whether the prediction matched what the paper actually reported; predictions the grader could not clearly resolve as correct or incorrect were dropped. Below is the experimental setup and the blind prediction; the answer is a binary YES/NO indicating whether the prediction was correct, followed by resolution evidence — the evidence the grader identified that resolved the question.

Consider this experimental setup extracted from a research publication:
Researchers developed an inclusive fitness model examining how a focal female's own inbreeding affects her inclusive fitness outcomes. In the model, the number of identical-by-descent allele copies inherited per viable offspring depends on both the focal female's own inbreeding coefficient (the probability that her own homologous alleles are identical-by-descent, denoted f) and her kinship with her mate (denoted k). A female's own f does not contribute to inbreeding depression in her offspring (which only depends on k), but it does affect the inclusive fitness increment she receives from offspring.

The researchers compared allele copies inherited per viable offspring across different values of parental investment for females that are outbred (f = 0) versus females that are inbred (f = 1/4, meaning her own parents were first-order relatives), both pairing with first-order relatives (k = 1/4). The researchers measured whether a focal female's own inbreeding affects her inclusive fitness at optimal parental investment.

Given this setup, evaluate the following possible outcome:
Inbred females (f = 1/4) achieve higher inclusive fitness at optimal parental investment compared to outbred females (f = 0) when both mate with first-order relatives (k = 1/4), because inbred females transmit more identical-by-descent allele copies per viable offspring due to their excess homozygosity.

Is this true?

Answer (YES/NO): NO